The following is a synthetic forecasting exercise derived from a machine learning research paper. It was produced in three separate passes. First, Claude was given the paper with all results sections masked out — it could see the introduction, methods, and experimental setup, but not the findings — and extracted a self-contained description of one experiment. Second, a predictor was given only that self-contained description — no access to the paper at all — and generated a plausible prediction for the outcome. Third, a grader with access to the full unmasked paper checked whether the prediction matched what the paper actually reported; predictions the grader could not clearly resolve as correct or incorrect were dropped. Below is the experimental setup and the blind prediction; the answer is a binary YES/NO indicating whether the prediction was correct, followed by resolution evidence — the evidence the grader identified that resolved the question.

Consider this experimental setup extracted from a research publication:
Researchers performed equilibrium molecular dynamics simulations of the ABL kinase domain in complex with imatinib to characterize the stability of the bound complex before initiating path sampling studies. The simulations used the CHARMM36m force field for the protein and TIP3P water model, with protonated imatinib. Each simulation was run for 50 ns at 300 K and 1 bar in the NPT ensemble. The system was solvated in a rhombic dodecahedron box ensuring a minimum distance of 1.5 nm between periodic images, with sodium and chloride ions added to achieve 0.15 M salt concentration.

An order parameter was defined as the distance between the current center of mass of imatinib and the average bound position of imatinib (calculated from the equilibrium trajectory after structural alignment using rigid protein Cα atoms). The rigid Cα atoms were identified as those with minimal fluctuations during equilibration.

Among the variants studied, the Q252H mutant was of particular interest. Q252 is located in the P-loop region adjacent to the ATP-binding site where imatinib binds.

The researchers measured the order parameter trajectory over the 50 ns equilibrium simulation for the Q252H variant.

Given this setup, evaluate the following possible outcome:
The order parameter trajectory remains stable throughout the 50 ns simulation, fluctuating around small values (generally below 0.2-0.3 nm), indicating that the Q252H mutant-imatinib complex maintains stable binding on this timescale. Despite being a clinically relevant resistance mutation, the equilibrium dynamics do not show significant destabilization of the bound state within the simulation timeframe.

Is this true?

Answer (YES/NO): NO